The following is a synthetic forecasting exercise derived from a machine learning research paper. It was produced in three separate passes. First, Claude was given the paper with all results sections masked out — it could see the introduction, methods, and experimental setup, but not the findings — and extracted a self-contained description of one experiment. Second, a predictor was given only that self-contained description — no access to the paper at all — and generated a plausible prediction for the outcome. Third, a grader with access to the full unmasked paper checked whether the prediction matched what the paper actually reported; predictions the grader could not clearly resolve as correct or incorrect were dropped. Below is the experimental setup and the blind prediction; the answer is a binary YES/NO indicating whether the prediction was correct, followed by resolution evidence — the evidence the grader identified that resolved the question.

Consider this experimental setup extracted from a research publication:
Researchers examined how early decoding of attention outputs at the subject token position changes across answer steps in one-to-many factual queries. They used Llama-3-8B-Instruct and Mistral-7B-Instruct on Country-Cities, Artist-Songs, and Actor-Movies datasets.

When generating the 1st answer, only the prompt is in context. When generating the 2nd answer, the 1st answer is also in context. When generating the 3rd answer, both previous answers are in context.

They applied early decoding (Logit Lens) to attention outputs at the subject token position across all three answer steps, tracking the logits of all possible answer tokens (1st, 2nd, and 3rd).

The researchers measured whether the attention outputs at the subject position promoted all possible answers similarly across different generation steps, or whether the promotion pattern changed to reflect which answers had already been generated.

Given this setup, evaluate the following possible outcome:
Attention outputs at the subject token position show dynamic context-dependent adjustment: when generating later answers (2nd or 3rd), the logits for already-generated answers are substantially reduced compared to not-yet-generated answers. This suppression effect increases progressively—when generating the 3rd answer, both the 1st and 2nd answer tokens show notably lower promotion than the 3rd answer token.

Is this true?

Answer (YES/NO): NO